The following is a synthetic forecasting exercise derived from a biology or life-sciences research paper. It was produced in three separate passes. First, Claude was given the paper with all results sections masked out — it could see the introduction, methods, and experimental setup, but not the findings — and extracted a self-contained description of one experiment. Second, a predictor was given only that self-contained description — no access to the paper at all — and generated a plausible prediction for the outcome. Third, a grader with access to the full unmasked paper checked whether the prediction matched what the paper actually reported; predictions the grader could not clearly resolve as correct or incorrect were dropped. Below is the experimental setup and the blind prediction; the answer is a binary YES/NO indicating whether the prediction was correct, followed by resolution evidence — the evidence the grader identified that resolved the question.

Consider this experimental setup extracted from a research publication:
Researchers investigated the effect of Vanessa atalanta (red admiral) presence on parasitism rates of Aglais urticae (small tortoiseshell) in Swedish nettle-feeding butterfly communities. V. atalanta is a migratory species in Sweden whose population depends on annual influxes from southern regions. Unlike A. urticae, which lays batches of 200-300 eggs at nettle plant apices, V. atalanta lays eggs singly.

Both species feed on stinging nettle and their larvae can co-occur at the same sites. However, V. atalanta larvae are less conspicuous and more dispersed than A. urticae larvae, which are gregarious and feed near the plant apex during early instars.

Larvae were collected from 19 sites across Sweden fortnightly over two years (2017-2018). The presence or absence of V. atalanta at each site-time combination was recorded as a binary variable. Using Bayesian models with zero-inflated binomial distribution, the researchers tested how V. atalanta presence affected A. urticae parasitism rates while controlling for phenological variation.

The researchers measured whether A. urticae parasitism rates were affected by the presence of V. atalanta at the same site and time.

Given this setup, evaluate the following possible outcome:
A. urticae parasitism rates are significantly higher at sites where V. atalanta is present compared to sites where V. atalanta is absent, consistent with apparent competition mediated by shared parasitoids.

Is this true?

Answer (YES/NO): NO